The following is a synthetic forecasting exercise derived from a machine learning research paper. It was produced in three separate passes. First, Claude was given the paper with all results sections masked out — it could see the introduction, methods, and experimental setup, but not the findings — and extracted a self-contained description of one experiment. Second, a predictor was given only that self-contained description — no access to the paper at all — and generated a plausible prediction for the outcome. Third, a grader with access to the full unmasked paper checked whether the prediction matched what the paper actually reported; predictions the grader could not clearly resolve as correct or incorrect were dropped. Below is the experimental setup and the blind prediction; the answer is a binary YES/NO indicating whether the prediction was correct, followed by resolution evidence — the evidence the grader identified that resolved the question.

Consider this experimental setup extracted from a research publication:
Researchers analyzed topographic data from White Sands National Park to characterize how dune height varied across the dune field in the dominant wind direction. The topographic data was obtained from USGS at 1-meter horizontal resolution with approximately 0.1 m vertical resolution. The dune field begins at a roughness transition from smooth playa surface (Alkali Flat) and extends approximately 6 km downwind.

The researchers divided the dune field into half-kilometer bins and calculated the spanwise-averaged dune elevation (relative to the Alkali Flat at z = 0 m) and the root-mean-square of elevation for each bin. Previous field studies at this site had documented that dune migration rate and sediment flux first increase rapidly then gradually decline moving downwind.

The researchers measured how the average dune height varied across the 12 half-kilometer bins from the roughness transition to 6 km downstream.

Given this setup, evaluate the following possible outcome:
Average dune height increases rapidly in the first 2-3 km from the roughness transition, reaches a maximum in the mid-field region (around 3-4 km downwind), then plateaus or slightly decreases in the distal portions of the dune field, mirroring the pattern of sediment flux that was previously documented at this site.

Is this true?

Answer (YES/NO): NO